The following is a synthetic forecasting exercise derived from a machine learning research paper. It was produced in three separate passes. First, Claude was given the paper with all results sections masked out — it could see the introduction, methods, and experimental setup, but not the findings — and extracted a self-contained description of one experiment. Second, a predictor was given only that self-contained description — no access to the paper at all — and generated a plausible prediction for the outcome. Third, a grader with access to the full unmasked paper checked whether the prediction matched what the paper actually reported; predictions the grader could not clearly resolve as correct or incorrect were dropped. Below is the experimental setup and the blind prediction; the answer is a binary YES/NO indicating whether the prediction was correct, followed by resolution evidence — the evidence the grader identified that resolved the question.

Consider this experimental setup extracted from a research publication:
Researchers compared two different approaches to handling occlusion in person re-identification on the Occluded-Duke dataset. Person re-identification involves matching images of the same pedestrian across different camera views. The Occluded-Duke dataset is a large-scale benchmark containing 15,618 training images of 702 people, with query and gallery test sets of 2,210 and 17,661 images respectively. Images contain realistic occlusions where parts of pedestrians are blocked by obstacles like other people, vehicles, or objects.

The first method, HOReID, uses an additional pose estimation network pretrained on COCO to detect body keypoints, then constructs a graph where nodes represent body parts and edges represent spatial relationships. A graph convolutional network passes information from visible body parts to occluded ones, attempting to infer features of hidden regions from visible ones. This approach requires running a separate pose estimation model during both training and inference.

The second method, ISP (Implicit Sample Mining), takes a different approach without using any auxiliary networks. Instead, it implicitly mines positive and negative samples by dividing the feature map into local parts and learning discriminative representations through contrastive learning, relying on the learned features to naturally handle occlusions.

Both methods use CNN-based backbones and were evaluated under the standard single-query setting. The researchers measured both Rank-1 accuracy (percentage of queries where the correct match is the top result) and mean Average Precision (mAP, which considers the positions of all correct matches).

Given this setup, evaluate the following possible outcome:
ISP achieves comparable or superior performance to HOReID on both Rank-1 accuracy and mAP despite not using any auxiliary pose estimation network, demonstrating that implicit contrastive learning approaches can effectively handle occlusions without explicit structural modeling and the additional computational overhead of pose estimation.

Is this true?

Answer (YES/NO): YES